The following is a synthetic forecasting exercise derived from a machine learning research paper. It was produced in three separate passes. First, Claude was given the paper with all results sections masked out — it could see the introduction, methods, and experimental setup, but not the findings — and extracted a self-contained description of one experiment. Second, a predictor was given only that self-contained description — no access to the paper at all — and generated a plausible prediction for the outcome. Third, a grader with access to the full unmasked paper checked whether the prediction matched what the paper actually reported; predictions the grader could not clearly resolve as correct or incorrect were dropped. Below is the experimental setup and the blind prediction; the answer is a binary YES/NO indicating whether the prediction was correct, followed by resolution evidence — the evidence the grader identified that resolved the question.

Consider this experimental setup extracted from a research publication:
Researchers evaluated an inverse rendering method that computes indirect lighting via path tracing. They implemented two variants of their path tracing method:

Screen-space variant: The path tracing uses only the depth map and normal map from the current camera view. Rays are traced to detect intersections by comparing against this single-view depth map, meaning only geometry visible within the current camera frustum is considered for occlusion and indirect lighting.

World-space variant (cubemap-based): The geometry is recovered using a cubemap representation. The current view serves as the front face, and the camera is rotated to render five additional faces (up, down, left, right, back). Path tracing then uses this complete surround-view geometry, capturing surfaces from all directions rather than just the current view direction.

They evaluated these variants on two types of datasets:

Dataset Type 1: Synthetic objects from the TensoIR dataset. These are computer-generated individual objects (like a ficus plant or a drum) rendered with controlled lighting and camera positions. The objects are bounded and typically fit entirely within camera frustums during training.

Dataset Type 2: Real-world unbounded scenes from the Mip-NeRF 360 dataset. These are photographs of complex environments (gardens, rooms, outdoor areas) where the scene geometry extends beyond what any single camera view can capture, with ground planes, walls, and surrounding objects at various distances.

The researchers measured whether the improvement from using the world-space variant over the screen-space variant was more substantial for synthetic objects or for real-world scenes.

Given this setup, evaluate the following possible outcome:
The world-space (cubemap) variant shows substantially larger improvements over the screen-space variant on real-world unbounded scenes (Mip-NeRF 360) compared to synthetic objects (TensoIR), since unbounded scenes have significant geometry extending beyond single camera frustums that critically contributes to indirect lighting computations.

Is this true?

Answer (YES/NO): NO